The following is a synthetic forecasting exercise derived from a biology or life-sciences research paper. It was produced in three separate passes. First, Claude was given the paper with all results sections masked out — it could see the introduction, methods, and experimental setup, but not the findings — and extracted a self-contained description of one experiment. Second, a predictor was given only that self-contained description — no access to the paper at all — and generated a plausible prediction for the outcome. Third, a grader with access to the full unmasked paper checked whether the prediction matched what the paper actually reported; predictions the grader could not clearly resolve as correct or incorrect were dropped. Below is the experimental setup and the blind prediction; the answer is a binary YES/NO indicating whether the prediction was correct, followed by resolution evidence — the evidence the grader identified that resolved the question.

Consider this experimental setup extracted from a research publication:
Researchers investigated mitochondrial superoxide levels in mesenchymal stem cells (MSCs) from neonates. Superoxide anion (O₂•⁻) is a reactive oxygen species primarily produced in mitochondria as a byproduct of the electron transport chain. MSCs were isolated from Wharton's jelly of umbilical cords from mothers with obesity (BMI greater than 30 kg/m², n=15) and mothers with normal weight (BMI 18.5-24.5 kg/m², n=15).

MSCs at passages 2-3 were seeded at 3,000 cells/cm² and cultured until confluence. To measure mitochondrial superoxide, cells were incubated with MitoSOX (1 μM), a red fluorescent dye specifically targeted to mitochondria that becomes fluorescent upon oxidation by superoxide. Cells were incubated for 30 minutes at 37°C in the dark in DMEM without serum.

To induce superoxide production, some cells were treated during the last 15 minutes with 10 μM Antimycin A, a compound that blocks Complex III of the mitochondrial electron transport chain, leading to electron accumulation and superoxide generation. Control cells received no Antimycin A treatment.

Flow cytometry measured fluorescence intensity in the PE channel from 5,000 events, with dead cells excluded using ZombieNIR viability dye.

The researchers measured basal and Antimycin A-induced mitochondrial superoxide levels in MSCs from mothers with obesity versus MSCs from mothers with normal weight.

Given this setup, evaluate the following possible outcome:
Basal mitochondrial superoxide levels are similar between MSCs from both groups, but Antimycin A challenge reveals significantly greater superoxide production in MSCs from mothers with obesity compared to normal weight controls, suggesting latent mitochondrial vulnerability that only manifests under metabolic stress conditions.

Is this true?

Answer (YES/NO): NO